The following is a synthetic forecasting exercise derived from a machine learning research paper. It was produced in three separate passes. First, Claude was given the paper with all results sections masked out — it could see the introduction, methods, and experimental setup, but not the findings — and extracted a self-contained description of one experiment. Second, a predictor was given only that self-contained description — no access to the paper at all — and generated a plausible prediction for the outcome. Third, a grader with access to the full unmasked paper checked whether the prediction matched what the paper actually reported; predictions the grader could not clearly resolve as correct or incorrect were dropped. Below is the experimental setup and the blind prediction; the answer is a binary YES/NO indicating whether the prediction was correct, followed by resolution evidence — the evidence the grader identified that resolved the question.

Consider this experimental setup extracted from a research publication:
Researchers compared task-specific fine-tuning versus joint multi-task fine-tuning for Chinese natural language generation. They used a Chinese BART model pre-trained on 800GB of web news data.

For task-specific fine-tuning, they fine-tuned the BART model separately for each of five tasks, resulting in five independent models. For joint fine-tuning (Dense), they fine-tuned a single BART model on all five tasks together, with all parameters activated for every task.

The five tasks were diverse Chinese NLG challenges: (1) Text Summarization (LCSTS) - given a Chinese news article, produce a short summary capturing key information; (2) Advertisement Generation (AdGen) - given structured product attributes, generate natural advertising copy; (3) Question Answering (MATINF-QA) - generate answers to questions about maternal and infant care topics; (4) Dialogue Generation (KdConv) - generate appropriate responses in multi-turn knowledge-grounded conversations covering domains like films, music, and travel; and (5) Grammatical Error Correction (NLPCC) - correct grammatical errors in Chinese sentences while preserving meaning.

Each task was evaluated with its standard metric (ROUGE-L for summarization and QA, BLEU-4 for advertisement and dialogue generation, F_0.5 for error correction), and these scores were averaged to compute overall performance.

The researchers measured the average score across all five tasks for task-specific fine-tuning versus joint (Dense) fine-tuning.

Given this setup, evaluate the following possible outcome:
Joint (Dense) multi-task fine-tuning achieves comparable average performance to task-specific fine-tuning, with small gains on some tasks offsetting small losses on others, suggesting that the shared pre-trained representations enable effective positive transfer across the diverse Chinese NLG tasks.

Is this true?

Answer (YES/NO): NO